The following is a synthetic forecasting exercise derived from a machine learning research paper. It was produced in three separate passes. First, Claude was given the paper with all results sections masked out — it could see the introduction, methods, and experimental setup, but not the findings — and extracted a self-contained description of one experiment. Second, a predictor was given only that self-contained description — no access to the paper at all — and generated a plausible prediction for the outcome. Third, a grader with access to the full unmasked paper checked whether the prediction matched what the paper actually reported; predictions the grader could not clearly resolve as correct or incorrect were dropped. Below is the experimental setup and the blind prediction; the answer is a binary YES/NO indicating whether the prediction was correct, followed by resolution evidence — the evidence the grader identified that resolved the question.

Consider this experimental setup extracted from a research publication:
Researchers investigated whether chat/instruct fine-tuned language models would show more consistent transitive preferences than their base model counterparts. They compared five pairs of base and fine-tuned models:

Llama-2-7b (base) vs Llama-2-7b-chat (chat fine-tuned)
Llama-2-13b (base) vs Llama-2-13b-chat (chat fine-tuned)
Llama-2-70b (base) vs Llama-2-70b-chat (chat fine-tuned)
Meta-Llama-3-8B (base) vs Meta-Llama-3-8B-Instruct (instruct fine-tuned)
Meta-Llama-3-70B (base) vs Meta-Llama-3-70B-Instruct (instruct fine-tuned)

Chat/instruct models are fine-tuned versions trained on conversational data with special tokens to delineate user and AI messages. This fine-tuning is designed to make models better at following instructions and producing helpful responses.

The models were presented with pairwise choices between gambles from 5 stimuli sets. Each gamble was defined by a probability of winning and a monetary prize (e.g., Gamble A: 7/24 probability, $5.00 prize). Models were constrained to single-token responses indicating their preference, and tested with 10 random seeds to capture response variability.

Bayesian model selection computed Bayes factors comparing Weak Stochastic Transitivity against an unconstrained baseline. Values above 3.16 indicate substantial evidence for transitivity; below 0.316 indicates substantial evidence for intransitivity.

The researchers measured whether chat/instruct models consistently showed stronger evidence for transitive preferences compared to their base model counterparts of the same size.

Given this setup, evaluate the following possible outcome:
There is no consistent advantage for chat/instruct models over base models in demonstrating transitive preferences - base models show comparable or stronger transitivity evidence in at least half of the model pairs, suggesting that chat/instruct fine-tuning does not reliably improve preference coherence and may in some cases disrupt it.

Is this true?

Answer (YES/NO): YES